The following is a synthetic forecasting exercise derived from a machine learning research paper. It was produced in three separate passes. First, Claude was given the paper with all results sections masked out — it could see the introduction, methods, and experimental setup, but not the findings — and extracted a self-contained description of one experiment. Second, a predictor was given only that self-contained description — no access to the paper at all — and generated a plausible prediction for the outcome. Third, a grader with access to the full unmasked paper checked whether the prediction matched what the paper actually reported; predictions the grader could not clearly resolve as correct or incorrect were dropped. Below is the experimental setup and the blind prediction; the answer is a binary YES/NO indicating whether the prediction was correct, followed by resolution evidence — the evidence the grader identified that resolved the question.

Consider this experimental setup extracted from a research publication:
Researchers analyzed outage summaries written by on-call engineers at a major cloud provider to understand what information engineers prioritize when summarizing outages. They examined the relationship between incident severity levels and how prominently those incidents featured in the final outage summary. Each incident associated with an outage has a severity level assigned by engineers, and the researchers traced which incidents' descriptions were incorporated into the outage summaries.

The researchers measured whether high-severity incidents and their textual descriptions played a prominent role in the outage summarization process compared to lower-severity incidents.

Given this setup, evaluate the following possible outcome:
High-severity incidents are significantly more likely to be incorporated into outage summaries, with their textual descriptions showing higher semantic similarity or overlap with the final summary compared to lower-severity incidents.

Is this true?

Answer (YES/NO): YES